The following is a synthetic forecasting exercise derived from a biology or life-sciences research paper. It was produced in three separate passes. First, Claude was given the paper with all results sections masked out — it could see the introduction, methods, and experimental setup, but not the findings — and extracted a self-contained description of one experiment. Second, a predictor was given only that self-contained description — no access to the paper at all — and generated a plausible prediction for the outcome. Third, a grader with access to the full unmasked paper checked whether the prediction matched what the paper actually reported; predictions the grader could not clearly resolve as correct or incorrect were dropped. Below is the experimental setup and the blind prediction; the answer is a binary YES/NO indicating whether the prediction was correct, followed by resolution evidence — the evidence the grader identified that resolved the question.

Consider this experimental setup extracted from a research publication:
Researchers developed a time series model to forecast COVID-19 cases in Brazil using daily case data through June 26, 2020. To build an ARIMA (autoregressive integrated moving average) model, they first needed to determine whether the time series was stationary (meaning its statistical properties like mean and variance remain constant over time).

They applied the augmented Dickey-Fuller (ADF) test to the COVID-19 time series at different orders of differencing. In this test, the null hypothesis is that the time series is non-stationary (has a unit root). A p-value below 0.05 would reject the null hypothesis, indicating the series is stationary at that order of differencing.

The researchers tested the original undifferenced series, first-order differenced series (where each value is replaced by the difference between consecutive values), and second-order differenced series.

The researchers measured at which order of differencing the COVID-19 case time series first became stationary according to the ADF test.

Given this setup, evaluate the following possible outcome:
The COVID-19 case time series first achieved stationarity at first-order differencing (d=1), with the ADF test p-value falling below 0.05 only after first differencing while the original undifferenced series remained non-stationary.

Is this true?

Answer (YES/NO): NO